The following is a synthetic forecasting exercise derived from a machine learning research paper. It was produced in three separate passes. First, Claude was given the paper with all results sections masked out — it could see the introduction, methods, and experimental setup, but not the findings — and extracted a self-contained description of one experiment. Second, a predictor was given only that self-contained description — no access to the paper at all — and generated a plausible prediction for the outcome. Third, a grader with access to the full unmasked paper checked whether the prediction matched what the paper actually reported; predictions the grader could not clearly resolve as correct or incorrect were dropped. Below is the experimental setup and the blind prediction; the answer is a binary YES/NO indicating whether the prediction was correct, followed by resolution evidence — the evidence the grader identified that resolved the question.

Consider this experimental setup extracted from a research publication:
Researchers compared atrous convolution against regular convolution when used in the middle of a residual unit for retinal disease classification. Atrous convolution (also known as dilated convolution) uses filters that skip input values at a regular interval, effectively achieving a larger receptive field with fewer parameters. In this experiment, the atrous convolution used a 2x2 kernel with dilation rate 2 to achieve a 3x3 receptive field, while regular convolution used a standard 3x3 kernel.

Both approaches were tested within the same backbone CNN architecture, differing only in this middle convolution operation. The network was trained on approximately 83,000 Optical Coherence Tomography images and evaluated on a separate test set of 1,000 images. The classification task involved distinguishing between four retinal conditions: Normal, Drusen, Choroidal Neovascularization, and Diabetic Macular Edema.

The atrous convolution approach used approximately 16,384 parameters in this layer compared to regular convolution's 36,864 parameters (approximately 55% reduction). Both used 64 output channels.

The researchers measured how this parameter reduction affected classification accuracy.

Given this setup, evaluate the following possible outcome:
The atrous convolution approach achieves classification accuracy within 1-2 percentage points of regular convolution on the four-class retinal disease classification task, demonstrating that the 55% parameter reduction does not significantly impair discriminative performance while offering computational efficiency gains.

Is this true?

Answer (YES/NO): NO